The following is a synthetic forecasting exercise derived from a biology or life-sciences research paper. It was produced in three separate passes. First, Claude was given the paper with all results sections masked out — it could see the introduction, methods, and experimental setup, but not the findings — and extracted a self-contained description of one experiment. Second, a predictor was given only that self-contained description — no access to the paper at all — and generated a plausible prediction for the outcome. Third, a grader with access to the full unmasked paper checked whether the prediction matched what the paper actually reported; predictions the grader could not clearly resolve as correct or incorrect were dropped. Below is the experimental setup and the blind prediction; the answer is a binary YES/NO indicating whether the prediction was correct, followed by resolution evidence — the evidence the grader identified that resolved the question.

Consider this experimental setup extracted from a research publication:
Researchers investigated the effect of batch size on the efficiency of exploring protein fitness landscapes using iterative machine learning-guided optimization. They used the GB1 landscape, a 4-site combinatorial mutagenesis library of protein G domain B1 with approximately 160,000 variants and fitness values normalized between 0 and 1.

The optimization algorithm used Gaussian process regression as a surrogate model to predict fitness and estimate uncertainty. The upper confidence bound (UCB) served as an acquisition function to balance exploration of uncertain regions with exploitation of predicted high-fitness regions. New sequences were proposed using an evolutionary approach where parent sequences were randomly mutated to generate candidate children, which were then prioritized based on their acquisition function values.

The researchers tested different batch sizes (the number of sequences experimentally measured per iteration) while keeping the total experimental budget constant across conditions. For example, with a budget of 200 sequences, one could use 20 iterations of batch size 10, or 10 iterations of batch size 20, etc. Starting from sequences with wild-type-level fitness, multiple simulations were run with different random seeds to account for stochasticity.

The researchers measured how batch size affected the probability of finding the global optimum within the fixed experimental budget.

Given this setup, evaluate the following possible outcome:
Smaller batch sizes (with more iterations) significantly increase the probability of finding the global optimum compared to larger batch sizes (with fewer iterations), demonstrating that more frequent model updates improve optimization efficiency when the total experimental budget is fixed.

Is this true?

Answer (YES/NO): YES